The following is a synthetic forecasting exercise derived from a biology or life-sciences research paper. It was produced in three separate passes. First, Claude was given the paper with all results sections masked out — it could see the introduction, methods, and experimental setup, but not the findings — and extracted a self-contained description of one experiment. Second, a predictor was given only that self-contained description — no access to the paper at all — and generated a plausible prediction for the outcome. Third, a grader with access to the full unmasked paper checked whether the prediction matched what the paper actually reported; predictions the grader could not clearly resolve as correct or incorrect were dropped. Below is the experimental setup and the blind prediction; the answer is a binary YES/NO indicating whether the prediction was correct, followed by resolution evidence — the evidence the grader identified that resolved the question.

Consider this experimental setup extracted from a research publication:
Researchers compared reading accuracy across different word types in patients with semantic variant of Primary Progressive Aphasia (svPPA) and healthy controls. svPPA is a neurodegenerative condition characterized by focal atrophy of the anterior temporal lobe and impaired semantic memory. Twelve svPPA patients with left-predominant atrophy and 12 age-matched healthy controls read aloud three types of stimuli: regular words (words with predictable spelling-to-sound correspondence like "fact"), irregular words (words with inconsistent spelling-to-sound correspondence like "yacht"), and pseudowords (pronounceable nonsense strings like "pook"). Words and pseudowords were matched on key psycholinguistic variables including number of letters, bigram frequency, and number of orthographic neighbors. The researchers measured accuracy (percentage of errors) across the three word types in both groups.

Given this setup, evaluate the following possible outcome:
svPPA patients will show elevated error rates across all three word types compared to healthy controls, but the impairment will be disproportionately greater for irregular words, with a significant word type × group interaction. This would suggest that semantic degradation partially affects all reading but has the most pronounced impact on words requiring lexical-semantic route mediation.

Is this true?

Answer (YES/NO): YES